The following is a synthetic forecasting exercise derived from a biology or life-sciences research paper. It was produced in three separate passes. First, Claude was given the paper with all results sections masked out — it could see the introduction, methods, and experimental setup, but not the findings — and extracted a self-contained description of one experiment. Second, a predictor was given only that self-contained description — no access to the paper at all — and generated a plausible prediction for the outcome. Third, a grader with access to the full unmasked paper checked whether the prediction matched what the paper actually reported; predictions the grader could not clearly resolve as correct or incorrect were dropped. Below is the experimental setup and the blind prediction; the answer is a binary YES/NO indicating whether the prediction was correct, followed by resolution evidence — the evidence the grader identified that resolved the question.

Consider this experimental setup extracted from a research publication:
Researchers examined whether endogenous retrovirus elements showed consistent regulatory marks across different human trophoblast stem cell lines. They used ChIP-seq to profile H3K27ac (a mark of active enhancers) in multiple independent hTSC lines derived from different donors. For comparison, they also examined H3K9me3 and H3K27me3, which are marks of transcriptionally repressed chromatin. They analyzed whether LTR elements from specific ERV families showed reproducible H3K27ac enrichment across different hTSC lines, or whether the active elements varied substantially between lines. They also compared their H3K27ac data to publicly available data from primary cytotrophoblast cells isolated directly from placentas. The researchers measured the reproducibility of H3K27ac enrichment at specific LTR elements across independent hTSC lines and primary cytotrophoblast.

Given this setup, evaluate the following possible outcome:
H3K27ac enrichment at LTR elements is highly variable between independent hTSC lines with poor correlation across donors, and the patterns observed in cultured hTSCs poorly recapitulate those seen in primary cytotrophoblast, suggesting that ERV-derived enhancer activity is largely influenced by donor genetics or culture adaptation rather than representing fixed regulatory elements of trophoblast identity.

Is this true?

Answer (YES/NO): NO